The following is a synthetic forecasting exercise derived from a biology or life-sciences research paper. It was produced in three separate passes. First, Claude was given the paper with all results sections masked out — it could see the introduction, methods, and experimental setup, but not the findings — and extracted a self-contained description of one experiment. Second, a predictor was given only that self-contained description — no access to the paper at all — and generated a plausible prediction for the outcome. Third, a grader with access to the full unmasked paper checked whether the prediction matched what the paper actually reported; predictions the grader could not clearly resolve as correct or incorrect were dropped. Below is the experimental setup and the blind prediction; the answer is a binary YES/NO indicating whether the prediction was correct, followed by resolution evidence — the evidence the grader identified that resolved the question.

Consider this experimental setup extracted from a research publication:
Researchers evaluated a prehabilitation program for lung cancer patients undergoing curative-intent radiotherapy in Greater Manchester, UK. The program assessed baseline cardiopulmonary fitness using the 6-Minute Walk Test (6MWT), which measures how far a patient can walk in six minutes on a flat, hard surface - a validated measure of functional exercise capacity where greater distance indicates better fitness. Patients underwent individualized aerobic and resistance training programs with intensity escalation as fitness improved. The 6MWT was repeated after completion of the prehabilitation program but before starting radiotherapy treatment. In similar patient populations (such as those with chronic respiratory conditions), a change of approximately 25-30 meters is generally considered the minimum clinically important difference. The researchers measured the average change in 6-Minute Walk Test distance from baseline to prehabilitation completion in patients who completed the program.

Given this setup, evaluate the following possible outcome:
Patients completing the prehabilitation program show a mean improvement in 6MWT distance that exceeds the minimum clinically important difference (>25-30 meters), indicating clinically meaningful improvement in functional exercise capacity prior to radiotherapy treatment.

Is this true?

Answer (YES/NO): NO